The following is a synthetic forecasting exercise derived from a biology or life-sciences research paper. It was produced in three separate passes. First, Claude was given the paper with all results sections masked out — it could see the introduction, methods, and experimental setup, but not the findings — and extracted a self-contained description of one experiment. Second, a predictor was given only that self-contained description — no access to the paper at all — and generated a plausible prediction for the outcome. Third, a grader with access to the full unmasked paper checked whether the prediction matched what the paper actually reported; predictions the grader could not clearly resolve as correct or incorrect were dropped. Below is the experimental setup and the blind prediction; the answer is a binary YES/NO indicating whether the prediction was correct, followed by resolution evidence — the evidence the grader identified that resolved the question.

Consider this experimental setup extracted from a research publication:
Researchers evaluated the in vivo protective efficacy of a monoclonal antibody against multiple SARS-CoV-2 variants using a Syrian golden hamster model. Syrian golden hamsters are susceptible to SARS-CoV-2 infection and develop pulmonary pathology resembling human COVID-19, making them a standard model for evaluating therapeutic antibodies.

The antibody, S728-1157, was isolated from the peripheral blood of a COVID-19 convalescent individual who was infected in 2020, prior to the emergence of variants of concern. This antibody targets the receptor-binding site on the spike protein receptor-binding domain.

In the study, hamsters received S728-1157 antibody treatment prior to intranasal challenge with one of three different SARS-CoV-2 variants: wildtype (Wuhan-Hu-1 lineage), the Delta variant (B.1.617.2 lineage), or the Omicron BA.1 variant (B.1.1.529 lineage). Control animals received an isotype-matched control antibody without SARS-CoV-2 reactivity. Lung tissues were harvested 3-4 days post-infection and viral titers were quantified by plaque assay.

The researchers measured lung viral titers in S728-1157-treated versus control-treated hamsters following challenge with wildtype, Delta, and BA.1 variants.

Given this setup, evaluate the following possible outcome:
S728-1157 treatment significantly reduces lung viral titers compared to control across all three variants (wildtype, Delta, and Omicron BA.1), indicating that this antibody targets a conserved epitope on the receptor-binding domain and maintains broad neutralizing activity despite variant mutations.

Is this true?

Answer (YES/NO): YES